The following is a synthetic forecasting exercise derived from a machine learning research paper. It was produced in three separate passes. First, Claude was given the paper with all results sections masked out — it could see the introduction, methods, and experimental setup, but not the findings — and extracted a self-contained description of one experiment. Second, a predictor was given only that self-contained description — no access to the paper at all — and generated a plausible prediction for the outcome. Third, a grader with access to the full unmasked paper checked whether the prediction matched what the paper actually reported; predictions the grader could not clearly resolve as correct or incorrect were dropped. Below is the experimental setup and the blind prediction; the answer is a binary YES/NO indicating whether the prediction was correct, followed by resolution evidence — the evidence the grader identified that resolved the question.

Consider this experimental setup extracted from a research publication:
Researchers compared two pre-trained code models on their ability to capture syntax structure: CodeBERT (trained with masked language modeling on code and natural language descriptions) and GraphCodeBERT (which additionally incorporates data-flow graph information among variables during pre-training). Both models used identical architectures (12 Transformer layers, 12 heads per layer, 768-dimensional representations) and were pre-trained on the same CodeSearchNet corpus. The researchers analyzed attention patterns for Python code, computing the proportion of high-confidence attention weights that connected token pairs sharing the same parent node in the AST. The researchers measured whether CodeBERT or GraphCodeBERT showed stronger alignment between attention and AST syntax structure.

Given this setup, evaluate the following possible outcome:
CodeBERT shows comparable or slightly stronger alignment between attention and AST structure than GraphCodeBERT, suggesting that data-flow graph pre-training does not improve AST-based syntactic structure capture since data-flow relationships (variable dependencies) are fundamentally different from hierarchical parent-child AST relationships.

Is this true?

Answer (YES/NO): YES